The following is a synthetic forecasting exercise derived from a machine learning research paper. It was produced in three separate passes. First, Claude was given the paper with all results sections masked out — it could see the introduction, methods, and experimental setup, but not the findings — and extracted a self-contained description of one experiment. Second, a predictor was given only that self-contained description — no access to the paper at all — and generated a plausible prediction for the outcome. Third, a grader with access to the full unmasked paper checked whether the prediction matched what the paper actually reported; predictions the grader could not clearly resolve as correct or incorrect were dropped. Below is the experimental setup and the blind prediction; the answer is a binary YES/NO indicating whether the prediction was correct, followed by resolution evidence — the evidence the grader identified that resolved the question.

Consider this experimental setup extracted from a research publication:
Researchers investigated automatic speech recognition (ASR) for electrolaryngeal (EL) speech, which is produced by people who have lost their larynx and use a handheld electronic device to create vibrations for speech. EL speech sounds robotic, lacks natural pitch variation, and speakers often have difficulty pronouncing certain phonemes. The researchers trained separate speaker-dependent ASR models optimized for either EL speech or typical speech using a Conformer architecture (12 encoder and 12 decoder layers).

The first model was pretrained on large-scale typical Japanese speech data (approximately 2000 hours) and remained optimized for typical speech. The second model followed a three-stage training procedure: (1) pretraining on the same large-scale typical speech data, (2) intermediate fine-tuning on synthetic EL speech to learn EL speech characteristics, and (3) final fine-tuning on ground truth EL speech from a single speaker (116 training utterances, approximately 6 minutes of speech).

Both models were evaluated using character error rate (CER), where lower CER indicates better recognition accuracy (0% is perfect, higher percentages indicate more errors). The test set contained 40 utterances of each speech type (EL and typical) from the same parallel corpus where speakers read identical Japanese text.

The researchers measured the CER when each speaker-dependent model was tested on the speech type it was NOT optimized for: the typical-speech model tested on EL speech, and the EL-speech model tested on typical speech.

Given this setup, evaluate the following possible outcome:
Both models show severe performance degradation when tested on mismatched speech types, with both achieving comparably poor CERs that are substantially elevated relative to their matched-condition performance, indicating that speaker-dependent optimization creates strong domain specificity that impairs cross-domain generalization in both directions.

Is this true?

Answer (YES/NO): NO